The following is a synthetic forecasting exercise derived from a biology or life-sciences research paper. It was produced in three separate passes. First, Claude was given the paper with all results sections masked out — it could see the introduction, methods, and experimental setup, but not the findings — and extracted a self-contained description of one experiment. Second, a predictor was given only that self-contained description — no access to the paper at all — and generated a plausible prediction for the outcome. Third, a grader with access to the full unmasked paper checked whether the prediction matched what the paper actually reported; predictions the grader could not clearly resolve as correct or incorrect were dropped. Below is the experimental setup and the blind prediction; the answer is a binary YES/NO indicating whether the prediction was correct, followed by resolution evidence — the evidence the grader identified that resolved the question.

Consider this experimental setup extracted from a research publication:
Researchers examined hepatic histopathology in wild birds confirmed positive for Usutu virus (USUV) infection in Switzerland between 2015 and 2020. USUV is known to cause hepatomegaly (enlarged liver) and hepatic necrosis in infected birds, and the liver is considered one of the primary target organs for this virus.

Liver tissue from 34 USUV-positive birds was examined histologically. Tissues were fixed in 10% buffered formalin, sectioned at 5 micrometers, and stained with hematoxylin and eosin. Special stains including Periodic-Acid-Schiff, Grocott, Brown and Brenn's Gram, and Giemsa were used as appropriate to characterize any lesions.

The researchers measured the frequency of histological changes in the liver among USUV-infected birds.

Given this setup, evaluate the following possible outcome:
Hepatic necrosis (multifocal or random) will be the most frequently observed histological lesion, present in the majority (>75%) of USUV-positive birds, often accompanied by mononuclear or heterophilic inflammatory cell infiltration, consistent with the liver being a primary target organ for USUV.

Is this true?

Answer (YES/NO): NO